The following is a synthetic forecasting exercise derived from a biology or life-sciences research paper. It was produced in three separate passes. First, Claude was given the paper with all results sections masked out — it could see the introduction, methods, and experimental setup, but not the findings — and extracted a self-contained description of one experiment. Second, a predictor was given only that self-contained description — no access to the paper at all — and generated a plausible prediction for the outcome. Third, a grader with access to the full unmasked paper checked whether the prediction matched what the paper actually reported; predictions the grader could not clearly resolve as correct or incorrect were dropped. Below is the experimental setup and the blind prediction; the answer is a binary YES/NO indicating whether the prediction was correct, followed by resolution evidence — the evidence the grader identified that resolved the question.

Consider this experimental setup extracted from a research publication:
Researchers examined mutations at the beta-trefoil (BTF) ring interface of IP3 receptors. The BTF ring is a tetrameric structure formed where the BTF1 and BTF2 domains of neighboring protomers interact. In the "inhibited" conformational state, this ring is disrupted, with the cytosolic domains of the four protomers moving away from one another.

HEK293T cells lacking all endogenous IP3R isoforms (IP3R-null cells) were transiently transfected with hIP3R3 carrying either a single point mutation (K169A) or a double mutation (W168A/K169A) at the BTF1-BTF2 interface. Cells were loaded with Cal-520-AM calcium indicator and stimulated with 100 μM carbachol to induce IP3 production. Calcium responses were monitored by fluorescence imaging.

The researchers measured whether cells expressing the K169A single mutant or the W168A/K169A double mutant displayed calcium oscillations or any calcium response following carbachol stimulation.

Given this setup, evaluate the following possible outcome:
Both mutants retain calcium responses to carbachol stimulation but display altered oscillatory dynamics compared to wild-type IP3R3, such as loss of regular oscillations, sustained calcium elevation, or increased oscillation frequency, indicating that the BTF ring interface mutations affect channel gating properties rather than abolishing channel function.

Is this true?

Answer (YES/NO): NO